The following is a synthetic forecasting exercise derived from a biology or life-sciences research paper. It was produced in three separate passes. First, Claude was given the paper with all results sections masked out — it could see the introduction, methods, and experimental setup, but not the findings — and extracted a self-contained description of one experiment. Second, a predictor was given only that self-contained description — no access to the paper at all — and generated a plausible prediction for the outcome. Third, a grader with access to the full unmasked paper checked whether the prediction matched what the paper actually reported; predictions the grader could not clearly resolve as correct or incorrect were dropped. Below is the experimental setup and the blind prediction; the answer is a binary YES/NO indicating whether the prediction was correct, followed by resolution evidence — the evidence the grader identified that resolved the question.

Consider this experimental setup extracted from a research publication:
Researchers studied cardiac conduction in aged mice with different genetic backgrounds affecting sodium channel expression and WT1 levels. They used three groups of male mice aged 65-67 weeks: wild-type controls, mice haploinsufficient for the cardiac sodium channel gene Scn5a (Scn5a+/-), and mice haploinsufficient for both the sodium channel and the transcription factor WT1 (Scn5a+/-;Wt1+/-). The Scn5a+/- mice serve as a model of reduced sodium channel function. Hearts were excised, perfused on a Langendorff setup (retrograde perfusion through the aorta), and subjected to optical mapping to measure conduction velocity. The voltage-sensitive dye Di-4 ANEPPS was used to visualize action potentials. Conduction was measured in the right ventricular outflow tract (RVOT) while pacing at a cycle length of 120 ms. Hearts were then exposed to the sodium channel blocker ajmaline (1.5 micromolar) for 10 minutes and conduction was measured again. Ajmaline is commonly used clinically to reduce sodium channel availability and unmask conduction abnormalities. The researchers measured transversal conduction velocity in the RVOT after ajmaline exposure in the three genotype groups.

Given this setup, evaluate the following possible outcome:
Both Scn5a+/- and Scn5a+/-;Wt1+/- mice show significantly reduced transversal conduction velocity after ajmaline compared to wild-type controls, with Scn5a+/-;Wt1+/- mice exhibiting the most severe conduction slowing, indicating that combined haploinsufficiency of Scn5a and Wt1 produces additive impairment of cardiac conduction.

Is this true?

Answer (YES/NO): NO